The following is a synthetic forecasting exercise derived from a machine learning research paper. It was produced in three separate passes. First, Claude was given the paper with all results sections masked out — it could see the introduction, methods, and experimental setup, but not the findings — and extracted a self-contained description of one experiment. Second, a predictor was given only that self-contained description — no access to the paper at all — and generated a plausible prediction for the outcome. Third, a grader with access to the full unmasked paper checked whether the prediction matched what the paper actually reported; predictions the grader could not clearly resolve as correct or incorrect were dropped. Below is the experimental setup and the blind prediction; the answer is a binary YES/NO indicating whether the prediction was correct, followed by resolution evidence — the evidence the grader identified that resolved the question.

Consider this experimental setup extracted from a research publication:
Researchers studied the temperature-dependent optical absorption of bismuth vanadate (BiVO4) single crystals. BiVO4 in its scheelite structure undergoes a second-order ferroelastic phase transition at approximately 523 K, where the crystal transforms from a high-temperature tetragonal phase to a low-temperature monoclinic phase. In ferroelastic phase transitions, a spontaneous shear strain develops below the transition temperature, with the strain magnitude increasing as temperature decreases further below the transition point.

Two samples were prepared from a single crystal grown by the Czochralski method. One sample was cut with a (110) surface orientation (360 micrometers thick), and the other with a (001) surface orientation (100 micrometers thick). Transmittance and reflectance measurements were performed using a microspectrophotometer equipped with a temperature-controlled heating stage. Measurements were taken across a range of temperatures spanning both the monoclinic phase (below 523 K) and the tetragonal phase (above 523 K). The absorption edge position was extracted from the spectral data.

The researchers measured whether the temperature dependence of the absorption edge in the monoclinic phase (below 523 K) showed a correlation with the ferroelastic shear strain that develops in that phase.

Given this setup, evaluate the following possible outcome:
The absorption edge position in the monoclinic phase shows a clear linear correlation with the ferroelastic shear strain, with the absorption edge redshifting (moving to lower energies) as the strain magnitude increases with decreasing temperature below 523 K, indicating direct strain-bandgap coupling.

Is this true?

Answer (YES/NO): NO